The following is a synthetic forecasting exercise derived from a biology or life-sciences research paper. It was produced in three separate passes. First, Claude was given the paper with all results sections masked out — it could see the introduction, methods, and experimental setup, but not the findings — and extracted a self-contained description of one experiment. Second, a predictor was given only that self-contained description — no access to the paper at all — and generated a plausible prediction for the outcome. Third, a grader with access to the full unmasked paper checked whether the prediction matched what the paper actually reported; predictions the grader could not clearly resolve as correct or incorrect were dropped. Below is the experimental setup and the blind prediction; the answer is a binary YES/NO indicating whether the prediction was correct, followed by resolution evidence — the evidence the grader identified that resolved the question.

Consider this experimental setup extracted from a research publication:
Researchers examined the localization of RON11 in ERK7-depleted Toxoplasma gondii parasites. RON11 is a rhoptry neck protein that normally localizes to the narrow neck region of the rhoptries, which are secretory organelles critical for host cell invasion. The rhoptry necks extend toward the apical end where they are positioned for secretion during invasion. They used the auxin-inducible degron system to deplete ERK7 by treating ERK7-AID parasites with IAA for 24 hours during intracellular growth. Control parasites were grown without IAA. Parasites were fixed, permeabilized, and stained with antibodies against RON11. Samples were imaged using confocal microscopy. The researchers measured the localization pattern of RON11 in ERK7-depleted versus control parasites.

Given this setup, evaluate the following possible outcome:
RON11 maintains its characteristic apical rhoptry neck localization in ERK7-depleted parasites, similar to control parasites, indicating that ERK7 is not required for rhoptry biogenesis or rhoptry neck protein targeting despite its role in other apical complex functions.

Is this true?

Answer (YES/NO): NO